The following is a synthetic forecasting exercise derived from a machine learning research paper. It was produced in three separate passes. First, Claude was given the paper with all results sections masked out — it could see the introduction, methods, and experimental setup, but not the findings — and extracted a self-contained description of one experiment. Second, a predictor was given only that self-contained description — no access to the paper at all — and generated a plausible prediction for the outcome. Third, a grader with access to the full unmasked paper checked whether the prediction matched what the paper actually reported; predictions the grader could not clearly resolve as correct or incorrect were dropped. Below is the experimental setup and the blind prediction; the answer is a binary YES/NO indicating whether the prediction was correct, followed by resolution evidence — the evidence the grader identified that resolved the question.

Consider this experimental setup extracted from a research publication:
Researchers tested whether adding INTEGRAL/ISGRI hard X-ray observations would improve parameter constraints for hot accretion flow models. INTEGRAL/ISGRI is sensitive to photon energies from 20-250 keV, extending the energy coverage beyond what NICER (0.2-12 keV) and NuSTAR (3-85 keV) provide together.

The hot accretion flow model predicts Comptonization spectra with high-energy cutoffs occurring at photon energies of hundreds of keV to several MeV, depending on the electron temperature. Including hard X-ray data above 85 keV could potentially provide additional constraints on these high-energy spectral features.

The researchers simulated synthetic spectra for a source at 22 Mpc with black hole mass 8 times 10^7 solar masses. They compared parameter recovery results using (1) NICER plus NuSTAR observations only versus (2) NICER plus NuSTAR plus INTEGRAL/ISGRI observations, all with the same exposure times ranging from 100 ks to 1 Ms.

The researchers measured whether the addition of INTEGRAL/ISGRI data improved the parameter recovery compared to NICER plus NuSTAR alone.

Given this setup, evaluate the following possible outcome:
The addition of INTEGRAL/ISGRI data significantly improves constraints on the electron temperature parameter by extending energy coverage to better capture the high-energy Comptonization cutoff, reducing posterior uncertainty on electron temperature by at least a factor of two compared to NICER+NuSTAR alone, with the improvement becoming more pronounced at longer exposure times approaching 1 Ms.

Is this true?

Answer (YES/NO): NO